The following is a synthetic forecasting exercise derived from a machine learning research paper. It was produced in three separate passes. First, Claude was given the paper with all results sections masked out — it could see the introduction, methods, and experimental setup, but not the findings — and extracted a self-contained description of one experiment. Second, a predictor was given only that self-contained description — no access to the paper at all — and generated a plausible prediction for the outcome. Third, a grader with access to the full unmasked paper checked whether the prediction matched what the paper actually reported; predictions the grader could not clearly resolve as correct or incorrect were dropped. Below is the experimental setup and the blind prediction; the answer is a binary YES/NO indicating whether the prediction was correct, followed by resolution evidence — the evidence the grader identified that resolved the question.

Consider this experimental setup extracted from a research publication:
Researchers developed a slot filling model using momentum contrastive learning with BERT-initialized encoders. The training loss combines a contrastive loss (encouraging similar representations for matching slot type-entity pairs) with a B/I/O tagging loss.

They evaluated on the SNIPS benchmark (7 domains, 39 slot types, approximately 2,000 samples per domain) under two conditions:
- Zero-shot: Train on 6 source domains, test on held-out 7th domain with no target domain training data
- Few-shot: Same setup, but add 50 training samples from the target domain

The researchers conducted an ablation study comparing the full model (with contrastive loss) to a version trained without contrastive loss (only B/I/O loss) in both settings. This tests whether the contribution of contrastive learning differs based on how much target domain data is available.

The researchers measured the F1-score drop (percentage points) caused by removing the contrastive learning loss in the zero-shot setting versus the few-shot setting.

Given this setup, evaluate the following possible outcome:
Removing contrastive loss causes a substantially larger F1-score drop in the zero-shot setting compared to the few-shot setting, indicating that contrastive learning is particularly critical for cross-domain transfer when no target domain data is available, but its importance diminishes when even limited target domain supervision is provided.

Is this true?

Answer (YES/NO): YES